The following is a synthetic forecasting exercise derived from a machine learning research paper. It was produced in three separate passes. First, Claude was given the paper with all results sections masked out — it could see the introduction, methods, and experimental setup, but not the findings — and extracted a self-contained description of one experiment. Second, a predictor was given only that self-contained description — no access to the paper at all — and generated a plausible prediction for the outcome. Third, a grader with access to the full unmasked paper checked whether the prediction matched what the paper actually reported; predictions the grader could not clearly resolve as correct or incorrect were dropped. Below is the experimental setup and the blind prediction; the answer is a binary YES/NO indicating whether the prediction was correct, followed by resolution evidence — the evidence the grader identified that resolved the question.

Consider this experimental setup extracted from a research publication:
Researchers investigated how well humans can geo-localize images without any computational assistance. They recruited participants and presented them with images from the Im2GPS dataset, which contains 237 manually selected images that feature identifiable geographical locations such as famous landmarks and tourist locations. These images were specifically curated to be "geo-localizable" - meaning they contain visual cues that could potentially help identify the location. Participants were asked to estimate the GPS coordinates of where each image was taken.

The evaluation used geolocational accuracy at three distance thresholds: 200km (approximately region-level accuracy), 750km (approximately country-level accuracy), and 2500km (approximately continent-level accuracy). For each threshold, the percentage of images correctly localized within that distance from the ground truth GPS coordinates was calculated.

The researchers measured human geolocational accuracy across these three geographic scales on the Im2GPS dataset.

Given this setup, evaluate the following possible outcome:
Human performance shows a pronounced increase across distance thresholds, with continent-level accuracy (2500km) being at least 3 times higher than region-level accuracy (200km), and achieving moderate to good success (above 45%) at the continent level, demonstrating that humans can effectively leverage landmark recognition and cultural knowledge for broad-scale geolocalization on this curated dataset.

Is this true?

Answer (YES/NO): NO